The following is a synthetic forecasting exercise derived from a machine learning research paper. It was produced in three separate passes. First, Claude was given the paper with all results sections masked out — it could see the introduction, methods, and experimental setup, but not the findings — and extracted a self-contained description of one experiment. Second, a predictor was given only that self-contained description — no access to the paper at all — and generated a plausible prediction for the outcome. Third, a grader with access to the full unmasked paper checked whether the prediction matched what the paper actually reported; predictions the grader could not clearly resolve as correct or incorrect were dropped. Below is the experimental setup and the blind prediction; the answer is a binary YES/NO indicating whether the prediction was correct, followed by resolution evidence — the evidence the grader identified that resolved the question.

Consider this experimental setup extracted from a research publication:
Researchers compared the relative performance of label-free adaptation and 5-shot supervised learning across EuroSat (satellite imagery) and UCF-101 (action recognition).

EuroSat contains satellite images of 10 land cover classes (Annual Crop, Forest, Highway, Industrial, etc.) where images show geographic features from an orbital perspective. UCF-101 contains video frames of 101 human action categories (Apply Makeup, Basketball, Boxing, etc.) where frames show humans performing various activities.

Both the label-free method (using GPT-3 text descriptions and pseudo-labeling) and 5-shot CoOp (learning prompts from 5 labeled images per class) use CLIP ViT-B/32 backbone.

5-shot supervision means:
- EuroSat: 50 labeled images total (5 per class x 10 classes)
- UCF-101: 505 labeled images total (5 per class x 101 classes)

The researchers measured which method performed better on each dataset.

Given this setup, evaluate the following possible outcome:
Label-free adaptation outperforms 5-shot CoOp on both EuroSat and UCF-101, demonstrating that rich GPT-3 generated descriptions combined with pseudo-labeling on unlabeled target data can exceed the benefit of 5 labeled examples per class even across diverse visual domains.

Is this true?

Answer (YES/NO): NO